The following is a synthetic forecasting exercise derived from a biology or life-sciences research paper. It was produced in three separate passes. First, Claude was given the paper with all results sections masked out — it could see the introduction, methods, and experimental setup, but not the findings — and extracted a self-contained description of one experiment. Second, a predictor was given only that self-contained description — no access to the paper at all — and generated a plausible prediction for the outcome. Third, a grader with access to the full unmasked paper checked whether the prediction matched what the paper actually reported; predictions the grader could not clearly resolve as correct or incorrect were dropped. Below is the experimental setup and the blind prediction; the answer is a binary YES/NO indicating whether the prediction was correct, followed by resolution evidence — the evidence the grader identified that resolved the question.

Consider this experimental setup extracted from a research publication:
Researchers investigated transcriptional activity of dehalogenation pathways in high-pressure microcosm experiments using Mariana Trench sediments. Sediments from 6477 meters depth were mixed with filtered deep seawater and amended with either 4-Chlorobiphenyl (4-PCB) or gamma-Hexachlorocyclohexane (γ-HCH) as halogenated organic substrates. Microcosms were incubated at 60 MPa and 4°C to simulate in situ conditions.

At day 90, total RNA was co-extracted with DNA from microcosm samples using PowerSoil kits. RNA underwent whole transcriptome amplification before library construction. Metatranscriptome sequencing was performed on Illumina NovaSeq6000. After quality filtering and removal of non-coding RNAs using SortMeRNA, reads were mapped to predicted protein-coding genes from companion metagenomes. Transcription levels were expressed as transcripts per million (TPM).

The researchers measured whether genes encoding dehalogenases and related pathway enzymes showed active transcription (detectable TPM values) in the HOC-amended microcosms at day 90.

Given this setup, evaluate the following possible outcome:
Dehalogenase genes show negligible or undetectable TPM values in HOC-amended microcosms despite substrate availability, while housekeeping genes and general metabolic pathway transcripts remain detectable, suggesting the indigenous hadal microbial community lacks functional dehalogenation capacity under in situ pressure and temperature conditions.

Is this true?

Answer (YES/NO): NO